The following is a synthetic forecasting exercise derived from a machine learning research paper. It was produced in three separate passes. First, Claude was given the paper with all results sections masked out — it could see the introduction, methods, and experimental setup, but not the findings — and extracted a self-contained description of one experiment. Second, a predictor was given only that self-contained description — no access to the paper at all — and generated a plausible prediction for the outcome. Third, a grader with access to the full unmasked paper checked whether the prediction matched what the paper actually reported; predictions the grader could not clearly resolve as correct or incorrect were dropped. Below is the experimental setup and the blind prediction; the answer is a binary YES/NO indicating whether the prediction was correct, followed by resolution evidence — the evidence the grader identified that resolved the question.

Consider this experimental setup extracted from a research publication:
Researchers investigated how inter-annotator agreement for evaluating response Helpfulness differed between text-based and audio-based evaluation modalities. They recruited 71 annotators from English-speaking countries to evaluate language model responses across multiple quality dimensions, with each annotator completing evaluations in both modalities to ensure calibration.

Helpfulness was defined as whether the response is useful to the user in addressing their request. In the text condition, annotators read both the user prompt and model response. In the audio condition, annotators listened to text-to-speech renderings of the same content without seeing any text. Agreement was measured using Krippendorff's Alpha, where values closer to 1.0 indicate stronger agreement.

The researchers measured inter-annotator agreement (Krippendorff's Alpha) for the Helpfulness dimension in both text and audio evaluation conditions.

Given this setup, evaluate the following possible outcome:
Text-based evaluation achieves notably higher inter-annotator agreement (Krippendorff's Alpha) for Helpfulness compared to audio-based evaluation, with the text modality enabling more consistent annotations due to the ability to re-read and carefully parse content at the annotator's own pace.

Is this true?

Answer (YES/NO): YES